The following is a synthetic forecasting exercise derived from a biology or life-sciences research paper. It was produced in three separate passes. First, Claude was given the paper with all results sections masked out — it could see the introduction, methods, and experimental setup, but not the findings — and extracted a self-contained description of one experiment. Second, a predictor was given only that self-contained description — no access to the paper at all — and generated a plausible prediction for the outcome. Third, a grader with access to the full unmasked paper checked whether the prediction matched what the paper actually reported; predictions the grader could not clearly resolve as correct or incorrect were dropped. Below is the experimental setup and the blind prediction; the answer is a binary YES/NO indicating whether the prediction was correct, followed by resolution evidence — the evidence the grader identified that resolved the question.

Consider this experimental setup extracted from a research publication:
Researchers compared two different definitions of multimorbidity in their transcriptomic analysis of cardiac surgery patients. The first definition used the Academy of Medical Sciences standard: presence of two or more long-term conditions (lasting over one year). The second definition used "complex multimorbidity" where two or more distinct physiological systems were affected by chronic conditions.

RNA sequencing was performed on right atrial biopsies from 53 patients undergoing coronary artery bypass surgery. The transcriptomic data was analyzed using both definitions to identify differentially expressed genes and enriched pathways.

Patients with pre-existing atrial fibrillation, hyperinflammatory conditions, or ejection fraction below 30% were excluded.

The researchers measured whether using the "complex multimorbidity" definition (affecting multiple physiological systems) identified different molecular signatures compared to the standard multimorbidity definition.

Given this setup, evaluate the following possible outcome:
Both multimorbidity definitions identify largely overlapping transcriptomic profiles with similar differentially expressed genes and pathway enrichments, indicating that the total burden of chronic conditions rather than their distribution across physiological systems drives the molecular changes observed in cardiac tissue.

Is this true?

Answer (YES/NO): YES